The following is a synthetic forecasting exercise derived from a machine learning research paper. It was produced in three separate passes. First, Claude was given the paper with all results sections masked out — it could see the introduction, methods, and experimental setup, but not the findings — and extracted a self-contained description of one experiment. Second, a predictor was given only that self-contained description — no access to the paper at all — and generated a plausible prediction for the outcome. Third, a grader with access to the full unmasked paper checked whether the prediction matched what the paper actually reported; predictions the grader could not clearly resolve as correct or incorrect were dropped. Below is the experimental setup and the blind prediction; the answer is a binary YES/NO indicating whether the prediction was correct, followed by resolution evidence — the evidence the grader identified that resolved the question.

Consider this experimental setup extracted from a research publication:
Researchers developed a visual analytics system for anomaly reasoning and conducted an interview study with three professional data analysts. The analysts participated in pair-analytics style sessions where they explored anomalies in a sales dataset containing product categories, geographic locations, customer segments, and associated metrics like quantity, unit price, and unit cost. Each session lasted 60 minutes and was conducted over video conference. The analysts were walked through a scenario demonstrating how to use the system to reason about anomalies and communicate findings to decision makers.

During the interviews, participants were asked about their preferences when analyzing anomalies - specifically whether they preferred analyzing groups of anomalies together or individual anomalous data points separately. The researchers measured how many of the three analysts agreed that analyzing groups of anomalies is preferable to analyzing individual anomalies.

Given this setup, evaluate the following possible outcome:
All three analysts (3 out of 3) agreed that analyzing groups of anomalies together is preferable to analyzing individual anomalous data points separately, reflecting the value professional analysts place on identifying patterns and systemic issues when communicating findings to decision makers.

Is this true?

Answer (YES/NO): NO